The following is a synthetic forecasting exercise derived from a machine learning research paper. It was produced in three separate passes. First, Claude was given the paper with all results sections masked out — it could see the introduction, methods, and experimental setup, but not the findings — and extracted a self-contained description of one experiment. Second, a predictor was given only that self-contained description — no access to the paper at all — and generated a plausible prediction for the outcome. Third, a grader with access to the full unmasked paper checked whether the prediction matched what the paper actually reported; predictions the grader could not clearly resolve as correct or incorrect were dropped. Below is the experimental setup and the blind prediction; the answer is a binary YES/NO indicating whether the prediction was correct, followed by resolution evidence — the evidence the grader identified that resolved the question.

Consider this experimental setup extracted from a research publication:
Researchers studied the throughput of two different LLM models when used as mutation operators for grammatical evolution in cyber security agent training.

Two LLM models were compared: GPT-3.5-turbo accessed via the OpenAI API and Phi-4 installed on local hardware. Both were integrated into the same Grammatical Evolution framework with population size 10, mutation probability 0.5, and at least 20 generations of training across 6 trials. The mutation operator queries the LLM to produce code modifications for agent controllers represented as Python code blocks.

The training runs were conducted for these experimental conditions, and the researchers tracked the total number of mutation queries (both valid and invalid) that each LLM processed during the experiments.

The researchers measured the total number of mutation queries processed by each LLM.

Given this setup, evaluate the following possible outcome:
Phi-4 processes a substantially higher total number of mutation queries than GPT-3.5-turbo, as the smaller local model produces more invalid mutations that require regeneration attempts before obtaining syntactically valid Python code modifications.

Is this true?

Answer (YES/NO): NO